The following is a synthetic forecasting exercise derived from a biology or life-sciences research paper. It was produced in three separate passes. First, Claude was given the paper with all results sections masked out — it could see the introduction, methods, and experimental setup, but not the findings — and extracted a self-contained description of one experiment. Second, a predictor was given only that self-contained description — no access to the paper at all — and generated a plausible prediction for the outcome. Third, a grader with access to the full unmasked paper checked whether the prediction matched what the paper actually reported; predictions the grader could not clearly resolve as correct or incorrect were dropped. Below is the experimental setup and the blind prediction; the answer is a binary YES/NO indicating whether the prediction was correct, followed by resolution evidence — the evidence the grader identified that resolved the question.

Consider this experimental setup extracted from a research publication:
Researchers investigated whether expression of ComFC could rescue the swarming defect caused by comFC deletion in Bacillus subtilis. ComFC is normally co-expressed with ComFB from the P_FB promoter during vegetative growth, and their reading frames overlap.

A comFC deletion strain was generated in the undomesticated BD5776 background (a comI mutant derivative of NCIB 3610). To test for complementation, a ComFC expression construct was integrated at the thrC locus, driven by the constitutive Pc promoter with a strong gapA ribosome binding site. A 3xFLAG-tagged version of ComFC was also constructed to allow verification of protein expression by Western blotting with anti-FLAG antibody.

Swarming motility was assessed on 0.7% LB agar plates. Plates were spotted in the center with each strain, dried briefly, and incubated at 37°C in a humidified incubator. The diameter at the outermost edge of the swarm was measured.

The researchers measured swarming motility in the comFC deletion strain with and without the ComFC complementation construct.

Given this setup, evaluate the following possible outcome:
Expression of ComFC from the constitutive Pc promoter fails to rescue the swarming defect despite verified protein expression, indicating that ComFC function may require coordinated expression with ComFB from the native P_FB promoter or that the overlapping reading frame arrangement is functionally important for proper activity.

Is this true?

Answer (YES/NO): NO